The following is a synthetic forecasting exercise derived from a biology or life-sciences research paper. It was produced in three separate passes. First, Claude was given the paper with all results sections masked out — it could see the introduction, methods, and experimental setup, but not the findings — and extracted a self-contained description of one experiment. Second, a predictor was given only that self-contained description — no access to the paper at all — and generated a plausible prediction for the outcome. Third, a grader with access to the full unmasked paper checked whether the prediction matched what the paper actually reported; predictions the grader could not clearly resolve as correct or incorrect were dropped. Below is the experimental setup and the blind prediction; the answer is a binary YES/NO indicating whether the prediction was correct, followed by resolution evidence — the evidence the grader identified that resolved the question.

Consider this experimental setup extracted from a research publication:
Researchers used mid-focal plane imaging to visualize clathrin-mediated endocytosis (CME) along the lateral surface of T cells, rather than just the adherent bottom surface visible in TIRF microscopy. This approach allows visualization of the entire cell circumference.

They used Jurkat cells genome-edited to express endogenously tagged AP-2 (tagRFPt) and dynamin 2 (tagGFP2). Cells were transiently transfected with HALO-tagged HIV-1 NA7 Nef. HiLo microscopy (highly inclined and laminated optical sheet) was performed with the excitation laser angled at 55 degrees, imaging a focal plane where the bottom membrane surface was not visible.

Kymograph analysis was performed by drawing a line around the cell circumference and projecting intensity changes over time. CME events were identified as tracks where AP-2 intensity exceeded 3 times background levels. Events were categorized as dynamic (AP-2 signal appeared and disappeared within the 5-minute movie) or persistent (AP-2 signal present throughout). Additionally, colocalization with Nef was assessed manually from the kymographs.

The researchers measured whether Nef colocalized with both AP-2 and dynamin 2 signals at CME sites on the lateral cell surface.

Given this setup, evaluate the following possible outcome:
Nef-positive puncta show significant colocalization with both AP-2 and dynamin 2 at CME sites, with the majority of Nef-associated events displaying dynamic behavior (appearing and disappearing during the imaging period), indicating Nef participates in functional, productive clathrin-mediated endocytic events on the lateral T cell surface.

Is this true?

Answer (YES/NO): YES